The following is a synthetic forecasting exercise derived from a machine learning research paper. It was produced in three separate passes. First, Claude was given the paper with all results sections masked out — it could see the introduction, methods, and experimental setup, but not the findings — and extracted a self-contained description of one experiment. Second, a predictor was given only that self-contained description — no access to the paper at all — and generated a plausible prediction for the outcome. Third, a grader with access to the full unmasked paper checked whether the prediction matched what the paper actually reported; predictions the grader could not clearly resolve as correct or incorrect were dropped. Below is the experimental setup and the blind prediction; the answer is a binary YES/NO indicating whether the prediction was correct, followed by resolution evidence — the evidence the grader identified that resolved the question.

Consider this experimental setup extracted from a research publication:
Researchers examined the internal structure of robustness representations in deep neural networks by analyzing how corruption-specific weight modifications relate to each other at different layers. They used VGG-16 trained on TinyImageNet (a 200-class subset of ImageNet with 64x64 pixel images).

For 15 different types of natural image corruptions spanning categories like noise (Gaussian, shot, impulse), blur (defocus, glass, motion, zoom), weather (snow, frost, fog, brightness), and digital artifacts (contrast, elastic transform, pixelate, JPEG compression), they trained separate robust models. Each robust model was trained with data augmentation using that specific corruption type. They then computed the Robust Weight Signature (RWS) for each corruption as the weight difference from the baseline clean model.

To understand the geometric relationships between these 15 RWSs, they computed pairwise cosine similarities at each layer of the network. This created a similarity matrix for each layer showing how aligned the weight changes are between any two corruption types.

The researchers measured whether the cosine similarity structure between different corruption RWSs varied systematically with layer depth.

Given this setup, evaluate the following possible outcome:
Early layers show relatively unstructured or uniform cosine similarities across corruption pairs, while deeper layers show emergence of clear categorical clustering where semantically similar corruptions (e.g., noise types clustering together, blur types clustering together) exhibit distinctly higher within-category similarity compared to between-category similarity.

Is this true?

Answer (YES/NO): NO